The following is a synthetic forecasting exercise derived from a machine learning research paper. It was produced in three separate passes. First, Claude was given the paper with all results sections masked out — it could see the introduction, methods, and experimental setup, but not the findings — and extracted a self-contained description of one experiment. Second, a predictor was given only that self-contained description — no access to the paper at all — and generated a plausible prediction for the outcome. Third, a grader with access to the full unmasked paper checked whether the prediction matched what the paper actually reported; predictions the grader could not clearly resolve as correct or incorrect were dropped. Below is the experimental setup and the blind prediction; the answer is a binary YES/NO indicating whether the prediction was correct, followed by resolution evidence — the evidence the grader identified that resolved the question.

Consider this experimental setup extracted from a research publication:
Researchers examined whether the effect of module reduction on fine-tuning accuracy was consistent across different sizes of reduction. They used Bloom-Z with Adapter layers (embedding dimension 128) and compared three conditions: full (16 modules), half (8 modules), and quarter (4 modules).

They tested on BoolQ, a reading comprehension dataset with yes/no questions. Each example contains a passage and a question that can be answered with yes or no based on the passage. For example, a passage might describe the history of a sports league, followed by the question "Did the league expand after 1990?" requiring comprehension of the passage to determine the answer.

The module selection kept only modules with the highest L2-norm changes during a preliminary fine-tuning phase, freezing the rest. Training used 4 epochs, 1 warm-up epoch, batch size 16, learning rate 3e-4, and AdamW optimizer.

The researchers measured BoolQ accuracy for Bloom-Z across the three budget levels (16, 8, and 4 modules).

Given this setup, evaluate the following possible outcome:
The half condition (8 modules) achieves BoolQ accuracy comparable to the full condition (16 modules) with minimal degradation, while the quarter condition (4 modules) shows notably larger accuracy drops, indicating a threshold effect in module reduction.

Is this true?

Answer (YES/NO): NO